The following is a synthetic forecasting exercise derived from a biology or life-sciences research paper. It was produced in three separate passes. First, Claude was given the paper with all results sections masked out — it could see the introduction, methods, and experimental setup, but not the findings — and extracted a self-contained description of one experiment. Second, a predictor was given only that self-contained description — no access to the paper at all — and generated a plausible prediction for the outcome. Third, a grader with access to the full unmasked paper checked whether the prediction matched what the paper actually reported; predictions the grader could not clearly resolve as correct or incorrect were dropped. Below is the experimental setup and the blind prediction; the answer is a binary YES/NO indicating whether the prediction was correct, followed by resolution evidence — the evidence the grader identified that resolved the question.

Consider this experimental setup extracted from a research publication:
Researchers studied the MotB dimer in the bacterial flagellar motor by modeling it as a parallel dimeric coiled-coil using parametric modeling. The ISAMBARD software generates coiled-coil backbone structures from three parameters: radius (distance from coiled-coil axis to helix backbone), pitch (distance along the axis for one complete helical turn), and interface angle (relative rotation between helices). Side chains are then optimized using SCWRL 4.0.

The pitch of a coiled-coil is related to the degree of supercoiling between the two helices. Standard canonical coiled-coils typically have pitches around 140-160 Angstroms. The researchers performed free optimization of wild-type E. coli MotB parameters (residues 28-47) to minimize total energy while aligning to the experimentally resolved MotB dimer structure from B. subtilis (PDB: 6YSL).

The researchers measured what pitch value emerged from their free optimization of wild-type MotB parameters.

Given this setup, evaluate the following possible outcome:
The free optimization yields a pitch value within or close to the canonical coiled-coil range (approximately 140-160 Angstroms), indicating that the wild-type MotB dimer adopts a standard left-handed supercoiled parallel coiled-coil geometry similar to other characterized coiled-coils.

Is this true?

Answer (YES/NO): NO